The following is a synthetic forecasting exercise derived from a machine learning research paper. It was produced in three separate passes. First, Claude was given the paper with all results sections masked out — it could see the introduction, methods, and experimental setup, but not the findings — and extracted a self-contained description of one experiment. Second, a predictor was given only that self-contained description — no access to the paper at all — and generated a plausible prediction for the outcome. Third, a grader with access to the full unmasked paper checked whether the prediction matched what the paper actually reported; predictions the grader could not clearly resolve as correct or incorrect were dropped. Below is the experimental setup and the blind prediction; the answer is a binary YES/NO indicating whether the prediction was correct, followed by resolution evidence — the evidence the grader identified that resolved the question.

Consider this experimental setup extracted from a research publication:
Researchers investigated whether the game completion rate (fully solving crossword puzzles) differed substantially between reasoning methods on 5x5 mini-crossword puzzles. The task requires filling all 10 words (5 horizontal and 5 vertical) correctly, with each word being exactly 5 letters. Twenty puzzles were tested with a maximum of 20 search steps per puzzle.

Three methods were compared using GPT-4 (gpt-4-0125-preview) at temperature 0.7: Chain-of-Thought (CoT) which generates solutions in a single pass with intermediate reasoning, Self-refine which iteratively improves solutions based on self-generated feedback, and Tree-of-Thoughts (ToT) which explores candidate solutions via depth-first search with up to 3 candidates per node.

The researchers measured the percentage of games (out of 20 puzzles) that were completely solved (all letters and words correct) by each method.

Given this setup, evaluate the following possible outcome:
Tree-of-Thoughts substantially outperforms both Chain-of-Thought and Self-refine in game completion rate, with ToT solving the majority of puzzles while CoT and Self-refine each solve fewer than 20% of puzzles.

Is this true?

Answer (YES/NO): NO